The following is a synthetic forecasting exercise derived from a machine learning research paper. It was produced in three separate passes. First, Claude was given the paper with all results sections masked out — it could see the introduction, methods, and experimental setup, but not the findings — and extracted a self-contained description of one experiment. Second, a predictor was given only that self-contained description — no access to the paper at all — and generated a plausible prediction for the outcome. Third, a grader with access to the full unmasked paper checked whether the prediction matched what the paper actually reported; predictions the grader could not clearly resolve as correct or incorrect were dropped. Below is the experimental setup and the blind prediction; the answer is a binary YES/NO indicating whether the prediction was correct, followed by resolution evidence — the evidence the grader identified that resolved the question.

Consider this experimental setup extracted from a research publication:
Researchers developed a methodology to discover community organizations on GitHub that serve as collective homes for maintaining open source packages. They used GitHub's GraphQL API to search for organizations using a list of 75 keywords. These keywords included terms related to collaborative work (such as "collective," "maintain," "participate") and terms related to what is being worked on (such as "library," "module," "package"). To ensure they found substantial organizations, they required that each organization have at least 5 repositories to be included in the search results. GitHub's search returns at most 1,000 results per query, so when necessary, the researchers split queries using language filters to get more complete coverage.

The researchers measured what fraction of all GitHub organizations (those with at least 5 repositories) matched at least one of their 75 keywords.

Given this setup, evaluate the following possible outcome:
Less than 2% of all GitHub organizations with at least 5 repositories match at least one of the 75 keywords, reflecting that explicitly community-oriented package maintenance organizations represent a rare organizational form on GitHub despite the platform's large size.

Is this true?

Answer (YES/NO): NO